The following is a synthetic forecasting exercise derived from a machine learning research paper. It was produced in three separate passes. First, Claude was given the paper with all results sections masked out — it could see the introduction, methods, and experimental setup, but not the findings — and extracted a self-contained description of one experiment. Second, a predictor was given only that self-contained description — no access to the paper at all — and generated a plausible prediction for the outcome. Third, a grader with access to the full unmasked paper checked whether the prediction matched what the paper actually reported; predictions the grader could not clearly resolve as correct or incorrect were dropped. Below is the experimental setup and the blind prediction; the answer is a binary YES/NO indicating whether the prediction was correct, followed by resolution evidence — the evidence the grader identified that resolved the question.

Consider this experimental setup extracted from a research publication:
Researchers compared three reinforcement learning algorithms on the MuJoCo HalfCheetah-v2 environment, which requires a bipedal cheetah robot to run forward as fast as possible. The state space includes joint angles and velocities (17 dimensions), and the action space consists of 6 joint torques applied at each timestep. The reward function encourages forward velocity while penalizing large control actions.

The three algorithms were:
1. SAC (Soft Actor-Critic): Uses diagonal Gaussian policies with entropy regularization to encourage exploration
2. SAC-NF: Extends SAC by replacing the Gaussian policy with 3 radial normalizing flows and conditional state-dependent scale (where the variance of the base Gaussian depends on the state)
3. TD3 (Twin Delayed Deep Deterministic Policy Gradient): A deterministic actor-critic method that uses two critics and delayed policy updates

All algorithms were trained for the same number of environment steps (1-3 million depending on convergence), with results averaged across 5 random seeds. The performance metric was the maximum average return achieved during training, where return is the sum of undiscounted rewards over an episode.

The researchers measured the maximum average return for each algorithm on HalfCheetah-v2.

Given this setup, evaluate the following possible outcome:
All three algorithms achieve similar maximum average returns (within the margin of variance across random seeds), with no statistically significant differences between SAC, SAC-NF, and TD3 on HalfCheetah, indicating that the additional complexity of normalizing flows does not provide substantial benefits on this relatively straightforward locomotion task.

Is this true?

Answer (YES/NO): NO